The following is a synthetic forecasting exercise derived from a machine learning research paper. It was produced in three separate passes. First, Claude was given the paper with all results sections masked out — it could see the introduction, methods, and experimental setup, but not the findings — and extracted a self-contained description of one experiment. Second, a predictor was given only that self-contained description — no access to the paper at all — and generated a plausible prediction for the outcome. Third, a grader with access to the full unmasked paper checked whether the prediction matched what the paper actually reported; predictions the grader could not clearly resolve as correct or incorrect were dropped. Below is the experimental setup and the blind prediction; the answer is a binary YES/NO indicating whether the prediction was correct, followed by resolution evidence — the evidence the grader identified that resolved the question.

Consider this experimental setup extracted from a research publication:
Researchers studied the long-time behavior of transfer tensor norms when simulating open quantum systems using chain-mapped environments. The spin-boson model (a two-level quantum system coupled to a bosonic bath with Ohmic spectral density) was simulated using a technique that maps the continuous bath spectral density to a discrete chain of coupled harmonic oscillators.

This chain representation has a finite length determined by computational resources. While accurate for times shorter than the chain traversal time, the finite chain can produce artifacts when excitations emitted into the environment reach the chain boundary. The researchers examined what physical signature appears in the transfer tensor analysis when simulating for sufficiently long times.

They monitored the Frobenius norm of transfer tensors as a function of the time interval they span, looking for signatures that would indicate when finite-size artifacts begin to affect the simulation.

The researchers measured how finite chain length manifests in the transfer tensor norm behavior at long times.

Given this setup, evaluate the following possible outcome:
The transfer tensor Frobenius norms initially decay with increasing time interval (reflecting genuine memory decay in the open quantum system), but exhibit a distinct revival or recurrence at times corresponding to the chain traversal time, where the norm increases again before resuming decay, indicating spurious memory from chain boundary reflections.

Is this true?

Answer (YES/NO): YES